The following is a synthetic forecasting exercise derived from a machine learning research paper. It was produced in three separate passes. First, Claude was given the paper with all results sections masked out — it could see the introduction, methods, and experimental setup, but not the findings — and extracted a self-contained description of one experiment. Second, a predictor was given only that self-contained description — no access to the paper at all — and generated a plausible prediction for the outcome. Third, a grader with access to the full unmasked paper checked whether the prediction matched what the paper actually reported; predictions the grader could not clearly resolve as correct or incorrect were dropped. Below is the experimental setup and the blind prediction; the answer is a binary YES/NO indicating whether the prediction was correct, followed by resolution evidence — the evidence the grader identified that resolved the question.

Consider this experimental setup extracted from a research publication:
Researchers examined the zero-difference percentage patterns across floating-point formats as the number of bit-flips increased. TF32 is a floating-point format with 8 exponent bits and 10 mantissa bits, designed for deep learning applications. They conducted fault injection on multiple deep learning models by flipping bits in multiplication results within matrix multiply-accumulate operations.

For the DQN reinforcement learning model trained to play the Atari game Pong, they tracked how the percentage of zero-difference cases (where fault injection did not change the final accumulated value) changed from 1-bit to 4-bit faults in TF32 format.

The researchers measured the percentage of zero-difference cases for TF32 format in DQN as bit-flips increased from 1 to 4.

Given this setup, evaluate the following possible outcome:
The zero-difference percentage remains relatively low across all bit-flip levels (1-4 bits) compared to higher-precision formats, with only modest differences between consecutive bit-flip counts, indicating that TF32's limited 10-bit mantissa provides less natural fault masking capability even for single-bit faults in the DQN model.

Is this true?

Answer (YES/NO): NO